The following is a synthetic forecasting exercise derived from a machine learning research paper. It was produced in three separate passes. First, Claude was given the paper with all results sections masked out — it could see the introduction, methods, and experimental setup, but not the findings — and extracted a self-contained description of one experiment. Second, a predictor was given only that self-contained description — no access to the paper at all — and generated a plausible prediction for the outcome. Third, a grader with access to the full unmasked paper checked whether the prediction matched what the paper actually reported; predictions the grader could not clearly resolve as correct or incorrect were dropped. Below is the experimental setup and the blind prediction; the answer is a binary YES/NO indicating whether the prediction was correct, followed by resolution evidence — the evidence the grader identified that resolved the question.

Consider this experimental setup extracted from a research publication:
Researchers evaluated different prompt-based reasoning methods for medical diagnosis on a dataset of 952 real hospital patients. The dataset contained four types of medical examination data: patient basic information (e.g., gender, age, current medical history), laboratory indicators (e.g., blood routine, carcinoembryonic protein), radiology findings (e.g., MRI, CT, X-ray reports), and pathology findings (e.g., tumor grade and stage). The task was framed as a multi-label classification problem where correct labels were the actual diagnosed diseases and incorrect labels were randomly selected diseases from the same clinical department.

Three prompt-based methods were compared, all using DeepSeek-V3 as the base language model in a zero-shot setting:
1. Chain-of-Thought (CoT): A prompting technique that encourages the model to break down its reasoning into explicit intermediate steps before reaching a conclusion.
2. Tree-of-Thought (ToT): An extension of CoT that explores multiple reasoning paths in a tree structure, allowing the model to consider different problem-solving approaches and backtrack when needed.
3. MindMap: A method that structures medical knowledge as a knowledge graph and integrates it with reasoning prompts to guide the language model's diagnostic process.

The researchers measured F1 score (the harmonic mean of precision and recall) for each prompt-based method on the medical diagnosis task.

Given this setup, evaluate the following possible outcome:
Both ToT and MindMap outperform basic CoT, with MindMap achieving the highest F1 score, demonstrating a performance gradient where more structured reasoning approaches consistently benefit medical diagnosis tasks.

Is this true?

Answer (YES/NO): NO